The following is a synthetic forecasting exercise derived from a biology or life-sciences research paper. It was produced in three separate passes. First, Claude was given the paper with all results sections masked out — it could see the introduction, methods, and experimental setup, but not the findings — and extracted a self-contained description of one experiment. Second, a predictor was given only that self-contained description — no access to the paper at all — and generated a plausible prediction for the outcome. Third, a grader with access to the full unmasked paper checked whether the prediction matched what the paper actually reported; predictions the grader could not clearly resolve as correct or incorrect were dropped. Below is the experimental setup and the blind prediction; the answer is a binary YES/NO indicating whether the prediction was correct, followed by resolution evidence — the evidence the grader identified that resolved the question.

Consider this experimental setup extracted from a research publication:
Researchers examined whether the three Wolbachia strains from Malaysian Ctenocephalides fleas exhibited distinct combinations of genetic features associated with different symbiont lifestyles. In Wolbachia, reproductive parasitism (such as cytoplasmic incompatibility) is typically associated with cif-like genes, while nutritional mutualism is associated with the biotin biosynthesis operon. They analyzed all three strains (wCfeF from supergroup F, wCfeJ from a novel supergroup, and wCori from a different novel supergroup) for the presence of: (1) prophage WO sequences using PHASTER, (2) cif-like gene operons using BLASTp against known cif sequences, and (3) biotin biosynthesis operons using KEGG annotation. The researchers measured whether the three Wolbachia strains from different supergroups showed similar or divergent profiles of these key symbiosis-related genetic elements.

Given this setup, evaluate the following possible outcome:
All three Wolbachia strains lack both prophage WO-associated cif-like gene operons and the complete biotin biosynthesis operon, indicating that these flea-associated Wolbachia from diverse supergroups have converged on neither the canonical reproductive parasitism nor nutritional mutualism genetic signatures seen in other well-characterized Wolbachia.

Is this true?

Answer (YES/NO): NO